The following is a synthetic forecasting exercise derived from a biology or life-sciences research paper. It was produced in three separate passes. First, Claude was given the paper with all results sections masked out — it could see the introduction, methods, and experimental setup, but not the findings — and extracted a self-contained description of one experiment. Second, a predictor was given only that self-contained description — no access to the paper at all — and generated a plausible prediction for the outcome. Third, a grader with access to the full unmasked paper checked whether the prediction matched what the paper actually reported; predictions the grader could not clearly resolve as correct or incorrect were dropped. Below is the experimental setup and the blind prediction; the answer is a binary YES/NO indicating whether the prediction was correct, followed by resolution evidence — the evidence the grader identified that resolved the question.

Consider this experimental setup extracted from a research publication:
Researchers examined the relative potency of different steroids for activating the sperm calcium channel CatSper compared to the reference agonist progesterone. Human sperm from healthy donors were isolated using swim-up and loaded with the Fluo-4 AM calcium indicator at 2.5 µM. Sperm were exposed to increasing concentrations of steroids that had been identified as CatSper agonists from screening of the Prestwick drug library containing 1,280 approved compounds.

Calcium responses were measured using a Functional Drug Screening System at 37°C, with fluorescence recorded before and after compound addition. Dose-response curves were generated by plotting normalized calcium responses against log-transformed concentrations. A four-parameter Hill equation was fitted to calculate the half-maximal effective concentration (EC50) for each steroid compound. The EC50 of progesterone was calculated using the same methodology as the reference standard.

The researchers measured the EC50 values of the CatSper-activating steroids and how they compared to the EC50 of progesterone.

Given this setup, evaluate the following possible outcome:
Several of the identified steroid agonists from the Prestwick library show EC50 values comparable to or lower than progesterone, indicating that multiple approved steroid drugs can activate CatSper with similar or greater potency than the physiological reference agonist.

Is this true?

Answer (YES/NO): NO